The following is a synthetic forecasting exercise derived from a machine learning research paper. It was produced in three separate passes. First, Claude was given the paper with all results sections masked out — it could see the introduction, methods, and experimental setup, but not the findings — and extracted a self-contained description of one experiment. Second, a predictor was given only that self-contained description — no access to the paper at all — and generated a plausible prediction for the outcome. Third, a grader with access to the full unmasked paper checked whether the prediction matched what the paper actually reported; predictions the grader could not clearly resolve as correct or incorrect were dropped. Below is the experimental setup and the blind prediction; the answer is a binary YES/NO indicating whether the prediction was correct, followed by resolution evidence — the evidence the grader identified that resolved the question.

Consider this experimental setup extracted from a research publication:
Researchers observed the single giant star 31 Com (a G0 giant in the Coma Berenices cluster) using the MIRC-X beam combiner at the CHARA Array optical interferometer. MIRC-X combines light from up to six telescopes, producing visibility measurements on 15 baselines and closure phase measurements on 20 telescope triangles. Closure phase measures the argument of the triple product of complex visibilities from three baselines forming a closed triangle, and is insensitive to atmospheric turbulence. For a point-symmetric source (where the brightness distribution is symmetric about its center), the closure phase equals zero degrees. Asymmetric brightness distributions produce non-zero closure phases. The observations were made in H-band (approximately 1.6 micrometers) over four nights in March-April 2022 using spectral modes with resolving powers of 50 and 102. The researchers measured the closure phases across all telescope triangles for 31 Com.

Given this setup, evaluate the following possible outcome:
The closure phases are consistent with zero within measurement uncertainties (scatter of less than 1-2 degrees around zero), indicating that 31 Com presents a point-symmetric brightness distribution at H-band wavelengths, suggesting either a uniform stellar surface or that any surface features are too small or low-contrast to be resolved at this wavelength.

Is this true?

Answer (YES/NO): YES